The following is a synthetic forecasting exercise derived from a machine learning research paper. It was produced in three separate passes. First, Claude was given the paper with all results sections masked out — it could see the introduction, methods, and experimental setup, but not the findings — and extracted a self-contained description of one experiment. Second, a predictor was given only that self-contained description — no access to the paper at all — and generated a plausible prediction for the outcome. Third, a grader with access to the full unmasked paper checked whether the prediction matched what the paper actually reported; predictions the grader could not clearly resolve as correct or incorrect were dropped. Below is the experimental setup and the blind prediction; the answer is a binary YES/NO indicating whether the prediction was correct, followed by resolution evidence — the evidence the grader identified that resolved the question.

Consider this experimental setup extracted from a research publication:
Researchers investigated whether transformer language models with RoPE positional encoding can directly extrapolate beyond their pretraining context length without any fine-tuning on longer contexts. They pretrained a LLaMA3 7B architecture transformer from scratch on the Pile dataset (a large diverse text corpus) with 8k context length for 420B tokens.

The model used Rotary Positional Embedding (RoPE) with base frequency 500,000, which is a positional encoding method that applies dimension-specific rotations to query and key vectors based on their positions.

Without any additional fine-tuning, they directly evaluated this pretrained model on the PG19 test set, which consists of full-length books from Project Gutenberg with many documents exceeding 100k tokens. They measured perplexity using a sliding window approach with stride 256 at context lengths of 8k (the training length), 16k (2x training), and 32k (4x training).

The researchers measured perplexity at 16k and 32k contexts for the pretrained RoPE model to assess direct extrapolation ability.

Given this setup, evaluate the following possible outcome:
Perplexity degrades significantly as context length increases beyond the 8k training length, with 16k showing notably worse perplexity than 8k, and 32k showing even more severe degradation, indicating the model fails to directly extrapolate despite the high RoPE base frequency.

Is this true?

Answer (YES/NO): YES